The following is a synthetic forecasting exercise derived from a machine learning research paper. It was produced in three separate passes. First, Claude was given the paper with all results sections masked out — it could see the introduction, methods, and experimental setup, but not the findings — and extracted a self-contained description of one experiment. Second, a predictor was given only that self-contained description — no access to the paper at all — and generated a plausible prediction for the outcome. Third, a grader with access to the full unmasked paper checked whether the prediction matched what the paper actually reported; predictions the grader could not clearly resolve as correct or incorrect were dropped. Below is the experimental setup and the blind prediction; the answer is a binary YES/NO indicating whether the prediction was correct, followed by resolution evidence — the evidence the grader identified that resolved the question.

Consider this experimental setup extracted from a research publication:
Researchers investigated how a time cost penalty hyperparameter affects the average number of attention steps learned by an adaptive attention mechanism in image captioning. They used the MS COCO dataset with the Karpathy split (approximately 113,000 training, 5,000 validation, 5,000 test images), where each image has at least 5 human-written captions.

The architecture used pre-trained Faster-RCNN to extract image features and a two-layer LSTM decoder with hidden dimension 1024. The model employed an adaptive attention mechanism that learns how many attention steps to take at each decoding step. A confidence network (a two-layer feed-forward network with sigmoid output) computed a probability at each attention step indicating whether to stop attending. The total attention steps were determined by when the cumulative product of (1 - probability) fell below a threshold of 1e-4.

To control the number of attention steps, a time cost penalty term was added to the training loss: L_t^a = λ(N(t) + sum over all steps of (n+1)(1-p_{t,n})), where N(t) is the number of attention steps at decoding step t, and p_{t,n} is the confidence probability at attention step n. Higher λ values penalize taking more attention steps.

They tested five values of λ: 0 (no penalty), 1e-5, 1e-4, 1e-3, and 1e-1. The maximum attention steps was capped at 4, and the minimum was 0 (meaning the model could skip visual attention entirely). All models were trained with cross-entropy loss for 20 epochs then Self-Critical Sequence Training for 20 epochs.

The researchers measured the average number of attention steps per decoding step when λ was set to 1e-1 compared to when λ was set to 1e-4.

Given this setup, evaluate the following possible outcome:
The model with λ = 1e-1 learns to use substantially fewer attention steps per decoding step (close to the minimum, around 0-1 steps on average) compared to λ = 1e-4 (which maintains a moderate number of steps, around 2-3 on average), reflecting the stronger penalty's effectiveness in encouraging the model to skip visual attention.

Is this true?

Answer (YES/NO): YES